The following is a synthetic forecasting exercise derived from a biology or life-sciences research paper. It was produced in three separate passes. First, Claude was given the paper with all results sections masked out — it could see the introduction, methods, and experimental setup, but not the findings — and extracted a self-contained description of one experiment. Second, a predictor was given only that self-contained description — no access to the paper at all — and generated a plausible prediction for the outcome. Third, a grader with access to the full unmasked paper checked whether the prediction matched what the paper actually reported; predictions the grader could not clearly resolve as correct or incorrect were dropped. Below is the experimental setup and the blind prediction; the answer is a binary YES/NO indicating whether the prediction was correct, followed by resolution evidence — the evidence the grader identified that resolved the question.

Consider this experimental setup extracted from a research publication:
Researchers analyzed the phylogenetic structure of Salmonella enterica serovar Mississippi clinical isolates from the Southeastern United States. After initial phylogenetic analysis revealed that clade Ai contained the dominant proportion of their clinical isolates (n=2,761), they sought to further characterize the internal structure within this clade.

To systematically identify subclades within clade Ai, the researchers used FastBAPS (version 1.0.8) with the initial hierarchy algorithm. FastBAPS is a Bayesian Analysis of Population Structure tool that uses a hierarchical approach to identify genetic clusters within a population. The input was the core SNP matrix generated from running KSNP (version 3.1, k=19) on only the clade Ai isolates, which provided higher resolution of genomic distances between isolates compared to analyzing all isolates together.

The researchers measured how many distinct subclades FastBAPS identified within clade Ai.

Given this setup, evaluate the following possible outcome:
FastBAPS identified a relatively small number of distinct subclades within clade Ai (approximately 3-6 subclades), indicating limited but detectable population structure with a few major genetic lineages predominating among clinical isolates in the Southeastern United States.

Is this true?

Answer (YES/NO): NO